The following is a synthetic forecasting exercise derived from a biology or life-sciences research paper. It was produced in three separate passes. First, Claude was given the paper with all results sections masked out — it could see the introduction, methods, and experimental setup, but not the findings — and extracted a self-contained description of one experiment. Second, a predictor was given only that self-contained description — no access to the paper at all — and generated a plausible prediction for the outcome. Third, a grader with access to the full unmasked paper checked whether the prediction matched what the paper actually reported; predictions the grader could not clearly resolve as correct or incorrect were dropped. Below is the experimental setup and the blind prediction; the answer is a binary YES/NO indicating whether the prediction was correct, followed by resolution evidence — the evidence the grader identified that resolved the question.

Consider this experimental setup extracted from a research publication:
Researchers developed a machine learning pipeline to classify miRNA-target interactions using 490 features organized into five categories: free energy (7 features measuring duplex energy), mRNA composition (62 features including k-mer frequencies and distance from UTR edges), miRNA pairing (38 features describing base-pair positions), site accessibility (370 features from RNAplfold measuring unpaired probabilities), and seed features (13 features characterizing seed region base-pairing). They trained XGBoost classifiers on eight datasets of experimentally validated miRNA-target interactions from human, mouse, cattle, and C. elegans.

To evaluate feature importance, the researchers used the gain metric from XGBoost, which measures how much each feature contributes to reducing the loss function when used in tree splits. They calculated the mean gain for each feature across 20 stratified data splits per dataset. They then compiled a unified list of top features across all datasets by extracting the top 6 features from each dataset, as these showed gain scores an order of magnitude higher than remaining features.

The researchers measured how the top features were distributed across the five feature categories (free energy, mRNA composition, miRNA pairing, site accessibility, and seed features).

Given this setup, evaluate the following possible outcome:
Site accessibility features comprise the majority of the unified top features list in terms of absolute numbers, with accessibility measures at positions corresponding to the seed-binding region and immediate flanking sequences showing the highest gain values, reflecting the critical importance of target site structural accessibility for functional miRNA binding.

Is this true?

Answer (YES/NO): NO